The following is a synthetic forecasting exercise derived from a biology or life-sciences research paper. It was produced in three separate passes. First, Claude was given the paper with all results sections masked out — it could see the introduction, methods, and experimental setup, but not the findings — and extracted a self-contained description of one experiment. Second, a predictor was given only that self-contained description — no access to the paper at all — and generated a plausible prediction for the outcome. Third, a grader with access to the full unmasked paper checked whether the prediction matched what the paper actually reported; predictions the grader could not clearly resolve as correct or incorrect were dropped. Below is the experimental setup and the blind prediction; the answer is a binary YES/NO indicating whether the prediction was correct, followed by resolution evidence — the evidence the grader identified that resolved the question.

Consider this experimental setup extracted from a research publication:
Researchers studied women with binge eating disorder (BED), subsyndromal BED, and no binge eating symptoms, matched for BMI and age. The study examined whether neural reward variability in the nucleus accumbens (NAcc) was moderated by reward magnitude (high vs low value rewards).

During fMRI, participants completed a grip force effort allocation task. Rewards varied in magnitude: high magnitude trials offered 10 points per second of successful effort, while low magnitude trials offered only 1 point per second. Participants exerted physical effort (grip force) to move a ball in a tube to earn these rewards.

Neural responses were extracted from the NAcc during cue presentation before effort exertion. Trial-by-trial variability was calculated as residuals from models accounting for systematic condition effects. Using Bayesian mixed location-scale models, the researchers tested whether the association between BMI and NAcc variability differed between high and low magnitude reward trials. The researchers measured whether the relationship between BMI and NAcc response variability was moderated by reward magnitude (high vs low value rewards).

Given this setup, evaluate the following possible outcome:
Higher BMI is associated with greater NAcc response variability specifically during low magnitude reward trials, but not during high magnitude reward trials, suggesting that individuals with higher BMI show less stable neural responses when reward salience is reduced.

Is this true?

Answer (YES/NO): NO